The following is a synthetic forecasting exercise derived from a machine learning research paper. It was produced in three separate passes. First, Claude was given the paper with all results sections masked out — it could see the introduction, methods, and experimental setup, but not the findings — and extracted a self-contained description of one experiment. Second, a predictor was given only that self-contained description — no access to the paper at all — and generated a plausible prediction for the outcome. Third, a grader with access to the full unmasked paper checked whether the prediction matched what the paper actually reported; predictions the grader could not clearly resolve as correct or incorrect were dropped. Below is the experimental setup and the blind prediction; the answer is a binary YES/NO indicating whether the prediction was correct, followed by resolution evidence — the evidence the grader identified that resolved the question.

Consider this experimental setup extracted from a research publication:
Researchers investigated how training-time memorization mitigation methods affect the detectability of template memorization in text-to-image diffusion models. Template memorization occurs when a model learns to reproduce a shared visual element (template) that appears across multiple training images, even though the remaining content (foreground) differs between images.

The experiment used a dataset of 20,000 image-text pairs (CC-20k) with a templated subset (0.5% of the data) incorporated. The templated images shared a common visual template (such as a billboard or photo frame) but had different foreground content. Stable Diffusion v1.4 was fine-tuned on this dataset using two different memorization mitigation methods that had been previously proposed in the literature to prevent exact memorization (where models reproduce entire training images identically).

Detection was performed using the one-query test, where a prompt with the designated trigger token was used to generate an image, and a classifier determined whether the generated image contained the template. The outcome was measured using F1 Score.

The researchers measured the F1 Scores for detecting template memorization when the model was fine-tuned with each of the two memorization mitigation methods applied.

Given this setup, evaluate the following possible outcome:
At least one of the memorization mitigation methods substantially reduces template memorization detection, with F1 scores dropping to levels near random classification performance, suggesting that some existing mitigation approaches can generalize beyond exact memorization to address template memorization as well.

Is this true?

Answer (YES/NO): NO